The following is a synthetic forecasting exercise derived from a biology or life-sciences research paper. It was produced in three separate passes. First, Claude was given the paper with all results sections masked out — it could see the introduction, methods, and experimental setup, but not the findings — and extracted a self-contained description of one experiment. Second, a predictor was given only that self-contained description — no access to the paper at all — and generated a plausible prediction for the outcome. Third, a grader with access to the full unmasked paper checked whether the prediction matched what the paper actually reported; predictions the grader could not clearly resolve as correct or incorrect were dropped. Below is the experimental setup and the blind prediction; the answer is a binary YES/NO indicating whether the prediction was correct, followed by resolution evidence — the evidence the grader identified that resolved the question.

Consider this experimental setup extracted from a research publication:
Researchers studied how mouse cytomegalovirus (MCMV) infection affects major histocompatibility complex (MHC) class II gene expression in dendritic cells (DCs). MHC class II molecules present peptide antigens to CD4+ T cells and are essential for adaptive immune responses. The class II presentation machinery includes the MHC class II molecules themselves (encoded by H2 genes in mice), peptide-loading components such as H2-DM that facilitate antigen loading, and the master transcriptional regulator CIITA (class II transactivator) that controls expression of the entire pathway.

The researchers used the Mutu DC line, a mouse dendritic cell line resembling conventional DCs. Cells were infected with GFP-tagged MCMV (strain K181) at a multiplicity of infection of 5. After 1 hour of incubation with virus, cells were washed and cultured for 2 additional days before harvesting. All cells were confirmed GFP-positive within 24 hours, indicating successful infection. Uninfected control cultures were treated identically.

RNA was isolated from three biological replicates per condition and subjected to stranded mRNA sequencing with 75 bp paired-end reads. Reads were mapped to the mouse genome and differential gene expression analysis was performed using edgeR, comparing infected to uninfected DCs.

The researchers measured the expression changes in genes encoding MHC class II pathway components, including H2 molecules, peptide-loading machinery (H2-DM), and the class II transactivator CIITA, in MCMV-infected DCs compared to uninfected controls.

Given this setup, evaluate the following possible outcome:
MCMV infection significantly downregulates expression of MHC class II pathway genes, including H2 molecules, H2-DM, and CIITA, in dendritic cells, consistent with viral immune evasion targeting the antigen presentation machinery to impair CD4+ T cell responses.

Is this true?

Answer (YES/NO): YES